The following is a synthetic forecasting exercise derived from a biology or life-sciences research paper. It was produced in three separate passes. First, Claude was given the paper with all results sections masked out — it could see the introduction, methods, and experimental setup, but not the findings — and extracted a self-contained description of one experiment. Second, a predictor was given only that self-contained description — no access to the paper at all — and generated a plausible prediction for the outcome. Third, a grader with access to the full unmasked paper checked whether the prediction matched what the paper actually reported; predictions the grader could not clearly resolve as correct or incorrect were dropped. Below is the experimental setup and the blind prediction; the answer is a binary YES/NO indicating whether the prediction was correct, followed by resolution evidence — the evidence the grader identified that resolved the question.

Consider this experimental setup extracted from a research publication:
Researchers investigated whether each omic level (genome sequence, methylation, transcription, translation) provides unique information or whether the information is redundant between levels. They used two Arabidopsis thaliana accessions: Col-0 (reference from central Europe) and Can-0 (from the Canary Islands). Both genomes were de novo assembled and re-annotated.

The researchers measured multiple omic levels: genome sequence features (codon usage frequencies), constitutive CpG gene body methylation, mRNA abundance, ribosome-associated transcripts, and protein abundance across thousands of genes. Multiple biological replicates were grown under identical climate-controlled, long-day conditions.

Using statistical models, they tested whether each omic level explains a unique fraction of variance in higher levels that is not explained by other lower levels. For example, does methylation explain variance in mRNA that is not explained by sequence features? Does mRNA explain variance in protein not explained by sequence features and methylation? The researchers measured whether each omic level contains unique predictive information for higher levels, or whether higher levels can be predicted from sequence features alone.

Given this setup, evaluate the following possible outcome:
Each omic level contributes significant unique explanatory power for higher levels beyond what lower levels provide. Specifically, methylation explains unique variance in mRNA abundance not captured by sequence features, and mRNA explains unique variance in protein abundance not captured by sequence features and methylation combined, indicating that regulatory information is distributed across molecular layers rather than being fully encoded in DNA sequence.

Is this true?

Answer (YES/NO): NO